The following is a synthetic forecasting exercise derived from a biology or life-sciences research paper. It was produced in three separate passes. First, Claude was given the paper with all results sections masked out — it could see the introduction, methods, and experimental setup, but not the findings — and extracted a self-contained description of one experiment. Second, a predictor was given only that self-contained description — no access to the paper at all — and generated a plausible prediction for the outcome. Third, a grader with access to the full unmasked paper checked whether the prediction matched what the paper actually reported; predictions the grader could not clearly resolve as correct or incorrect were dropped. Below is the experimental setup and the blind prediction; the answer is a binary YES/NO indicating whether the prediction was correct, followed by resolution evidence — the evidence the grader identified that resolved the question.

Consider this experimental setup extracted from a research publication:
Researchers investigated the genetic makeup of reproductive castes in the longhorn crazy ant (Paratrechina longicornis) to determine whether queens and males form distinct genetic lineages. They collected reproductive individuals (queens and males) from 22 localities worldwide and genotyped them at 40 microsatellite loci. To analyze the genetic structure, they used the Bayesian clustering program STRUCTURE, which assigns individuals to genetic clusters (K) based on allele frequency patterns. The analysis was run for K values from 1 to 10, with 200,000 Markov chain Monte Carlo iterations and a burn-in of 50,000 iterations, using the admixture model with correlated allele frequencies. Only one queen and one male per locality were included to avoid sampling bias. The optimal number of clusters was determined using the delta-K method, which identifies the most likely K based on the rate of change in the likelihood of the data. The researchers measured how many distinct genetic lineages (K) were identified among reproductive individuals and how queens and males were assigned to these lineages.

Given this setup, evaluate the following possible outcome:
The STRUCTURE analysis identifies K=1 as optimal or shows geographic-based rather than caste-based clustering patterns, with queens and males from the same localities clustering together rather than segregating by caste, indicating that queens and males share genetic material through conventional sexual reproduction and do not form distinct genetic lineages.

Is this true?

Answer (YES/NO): NO